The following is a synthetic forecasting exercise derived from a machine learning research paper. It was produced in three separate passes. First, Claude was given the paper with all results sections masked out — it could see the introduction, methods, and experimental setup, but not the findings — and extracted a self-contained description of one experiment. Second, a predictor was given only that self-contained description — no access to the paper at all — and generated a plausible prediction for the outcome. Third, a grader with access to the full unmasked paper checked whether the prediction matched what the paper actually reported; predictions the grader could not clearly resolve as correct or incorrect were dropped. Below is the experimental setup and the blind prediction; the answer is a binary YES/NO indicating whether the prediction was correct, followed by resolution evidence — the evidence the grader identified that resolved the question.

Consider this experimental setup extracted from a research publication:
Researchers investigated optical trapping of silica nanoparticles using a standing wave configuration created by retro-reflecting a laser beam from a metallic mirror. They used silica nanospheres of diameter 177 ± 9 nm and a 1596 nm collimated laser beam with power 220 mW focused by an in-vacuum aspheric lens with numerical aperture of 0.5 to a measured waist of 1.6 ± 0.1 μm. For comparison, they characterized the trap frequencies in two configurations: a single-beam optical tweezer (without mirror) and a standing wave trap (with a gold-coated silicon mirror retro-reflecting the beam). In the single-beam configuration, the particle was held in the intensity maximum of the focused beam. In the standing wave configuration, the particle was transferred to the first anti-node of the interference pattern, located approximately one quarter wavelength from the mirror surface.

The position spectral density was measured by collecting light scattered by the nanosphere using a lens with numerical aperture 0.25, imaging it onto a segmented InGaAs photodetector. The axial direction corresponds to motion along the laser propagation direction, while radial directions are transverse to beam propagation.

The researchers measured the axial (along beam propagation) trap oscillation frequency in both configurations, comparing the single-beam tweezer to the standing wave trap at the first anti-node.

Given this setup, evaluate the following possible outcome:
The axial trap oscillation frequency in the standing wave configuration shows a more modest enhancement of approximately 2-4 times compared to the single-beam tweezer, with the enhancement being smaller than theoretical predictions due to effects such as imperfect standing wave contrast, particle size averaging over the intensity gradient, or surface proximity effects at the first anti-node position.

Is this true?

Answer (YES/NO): NO